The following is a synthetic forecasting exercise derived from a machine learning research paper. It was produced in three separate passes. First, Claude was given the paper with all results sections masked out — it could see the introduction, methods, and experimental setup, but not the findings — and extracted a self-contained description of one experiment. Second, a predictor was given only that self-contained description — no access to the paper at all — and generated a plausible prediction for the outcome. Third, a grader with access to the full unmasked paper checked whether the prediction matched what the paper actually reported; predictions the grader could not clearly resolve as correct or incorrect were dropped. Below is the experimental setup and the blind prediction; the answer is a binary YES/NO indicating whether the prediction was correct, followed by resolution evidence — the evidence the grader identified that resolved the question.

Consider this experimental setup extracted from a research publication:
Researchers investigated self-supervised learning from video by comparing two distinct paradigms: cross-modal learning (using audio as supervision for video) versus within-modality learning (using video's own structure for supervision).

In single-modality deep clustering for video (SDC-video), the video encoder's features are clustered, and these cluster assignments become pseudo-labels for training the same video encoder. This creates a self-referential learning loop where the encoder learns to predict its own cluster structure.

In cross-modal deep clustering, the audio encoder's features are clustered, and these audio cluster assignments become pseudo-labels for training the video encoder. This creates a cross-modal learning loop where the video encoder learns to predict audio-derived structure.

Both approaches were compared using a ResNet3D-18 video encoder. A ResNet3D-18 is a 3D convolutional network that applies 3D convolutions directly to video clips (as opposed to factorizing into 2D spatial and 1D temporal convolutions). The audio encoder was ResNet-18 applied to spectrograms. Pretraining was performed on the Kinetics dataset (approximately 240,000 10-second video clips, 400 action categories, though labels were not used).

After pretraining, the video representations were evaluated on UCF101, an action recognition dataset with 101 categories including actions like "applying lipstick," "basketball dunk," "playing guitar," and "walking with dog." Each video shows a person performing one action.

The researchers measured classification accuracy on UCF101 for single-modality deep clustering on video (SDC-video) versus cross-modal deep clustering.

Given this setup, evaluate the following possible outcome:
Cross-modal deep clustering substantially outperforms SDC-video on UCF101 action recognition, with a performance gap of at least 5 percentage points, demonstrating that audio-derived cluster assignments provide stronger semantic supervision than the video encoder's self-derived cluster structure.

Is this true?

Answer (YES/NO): YES